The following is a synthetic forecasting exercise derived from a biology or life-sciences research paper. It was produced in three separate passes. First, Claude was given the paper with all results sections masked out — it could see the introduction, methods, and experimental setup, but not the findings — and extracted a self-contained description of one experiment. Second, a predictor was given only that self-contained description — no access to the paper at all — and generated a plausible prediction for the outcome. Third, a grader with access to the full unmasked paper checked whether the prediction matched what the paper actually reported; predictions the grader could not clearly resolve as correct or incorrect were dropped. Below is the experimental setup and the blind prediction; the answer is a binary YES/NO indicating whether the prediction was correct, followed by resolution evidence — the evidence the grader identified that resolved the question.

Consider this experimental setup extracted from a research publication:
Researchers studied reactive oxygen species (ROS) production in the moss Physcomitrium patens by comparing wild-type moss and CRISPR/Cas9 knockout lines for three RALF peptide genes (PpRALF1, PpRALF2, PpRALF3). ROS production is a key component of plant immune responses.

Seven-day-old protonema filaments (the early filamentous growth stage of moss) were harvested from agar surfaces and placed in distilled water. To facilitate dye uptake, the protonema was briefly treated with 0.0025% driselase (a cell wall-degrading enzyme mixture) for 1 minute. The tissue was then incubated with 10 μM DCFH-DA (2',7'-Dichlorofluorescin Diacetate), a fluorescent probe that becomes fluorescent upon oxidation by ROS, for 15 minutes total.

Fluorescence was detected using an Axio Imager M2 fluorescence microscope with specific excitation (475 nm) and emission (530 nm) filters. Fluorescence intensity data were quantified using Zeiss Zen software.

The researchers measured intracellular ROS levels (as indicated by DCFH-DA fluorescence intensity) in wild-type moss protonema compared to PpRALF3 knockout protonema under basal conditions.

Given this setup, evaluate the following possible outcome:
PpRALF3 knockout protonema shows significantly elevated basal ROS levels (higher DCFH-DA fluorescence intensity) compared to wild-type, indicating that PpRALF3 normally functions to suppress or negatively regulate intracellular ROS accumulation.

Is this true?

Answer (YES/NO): YES